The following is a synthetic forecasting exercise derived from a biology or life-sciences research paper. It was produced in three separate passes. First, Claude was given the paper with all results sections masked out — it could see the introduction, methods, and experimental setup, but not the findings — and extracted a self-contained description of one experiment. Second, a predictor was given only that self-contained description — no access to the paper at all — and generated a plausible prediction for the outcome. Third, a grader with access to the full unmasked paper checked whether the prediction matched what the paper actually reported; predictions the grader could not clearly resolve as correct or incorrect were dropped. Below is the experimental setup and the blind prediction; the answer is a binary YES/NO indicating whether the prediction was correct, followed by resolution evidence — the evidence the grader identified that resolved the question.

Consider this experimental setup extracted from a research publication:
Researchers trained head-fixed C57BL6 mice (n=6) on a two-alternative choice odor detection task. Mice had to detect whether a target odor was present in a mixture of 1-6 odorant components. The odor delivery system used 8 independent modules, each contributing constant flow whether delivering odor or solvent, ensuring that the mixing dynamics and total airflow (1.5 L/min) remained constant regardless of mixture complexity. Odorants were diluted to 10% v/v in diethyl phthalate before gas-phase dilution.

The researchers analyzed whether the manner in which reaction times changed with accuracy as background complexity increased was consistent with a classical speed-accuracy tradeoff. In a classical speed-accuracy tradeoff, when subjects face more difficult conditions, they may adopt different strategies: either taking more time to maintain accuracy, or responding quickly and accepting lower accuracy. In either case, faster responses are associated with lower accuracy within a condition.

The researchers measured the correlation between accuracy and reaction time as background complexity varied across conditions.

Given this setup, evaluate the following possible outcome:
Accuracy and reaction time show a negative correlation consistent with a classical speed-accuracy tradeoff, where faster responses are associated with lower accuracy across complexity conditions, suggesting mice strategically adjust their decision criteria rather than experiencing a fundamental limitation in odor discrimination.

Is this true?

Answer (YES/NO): NO